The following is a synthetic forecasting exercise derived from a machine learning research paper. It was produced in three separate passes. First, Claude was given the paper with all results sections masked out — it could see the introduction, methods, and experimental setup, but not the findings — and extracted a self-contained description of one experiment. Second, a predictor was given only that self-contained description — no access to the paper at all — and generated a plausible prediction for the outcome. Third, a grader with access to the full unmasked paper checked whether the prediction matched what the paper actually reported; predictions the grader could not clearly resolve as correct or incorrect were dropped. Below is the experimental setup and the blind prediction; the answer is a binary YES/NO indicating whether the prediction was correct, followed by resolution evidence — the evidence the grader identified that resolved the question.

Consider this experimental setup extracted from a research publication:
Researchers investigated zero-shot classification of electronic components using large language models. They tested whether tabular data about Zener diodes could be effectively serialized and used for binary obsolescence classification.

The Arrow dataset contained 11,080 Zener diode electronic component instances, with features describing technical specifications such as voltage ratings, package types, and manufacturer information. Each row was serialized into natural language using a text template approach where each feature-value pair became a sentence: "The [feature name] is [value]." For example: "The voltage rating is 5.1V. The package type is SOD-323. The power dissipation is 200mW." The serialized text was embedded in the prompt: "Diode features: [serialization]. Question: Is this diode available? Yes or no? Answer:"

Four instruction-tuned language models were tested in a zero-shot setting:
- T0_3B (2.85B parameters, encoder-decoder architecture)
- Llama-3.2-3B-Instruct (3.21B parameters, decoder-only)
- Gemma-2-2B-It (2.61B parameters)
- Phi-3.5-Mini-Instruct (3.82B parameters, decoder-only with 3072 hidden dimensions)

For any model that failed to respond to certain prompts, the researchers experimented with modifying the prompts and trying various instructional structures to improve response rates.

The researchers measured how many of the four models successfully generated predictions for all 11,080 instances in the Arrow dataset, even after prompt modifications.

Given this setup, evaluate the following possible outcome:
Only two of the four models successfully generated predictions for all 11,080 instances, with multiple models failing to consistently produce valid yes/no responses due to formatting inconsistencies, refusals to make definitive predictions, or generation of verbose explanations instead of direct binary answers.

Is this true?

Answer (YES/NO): NO